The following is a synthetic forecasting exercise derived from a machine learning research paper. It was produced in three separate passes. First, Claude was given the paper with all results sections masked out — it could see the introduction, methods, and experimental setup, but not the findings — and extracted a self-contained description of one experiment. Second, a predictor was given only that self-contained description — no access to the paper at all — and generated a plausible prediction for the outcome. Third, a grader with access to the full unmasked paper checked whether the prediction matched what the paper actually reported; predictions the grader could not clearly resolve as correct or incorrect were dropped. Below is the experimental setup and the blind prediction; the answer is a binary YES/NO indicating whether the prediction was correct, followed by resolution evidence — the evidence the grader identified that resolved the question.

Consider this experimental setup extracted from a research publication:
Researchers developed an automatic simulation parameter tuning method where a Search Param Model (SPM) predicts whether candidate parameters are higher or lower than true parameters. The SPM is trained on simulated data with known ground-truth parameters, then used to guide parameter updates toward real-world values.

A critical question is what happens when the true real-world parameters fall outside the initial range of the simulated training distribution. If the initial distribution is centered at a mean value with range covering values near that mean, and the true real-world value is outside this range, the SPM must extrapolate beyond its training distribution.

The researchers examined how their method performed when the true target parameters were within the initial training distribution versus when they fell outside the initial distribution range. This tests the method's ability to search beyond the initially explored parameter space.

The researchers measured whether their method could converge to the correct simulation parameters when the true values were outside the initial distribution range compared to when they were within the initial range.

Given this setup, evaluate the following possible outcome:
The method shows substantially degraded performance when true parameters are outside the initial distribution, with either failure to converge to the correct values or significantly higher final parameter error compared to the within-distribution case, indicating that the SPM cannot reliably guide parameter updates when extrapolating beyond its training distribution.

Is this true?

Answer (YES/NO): YES